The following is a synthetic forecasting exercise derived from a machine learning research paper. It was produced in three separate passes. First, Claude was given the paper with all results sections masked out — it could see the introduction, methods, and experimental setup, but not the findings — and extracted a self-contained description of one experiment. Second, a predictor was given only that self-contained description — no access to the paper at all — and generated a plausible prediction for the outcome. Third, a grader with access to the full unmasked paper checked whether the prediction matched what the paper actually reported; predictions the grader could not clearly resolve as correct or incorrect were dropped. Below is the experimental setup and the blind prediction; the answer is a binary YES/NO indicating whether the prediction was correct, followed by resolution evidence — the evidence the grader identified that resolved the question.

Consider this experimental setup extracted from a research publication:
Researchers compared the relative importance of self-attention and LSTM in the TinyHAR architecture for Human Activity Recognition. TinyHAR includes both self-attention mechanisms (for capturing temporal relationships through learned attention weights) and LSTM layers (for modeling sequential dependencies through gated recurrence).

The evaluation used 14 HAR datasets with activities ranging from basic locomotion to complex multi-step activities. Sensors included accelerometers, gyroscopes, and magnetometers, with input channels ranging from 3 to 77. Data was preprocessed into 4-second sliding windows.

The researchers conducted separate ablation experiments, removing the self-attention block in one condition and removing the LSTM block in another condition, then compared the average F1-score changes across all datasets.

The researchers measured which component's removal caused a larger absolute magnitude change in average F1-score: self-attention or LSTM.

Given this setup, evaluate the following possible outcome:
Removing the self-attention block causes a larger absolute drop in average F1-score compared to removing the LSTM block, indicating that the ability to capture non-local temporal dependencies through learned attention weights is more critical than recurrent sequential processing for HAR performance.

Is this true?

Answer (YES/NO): NO